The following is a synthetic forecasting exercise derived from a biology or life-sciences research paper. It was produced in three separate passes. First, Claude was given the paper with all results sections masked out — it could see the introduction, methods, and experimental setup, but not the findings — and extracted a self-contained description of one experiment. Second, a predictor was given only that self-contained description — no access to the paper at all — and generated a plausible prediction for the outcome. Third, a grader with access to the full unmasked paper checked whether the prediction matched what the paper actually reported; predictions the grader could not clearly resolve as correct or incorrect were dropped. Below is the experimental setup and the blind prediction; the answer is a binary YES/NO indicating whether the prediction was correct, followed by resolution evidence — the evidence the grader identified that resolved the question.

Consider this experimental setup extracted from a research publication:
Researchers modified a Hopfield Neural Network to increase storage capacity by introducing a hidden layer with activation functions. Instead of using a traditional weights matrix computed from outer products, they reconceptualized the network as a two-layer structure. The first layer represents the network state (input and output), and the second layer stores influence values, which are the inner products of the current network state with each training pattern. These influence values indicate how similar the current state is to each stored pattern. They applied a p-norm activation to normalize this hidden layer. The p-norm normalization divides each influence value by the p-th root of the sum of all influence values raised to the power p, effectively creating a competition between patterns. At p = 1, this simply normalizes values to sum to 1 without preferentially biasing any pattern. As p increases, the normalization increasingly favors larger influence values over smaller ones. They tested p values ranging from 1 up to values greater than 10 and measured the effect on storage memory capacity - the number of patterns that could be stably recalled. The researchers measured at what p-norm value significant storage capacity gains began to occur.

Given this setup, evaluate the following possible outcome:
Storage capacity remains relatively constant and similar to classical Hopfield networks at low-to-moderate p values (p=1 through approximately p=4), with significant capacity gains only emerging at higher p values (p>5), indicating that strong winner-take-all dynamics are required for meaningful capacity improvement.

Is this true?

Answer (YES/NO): YES